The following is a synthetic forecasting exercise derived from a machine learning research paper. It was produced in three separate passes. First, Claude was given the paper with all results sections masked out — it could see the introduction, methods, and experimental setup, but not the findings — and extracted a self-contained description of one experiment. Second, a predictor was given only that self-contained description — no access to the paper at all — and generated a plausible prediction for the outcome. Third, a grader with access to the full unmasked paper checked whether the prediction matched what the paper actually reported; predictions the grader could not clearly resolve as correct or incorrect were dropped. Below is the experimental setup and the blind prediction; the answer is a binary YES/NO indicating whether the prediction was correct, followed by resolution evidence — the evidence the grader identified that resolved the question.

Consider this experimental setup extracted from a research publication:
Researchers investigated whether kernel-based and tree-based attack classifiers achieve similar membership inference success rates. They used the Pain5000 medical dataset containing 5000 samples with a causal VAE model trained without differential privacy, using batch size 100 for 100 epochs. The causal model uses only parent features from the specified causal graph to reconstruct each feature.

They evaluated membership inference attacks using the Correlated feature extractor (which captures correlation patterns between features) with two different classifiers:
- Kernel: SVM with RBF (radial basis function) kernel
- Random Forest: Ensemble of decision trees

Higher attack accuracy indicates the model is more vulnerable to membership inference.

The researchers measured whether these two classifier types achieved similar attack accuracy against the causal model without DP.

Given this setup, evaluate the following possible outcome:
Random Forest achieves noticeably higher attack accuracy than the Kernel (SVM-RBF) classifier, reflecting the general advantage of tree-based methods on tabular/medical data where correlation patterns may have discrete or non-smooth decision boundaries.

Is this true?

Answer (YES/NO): NO